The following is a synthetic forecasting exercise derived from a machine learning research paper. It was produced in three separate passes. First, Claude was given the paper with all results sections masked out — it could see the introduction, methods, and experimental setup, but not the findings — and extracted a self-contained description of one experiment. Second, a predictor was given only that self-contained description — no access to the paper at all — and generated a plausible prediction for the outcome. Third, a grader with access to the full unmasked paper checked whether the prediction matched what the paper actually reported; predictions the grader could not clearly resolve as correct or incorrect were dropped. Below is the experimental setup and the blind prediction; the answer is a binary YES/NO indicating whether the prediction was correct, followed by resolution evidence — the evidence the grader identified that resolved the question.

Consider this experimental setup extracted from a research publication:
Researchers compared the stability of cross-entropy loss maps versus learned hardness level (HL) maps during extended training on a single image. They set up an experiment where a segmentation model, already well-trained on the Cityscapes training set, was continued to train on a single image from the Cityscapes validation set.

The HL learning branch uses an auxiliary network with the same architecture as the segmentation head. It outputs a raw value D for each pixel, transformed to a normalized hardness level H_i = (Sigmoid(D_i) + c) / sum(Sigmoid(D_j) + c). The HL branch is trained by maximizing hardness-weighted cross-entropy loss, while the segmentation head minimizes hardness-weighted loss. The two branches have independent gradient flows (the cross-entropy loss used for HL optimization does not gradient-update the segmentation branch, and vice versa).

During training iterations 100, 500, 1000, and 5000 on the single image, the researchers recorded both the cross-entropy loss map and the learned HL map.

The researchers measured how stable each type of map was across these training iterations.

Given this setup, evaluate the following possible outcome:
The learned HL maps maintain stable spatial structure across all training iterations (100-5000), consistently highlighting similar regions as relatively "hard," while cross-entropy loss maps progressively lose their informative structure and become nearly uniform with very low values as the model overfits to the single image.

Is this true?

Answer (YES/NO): YES